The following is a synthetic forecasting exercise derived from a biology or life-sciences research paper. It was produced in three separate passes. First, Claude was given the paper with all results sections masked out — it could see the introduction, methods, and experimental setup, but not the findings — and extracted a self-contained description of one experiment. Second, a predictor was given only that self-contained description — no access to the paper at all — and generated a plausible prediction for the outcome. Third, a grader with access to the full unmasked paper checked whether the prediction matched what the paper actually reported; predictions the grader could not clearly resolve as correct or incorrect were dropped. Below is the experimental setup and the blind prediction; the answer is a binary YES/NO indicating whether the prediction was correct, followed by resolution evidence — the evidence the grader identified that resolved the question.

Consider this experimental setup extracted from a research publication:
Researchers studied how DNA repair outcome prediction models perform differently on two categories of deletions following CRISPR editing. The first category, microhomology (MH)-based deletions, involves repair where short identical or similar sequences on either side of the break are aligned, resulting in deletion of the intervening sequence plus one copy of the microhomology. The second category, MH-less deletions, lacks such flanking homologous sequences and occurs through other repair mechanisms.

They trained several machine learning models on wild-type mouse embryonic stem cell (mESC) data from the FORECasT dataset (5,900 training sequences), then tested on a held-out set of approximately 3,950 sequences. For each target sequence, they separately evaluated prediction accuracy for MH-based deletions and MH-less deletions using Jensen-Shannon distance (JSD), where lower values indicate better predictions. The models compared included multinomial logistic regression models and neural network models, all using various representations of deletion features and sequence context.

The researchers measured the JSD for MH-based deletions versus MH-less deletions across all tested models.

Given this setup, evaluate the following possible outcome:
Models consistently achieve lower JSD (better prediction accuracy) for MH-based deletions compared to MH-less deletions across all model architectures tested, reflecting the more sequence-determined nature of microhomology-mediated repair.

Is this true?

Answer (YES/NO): YES